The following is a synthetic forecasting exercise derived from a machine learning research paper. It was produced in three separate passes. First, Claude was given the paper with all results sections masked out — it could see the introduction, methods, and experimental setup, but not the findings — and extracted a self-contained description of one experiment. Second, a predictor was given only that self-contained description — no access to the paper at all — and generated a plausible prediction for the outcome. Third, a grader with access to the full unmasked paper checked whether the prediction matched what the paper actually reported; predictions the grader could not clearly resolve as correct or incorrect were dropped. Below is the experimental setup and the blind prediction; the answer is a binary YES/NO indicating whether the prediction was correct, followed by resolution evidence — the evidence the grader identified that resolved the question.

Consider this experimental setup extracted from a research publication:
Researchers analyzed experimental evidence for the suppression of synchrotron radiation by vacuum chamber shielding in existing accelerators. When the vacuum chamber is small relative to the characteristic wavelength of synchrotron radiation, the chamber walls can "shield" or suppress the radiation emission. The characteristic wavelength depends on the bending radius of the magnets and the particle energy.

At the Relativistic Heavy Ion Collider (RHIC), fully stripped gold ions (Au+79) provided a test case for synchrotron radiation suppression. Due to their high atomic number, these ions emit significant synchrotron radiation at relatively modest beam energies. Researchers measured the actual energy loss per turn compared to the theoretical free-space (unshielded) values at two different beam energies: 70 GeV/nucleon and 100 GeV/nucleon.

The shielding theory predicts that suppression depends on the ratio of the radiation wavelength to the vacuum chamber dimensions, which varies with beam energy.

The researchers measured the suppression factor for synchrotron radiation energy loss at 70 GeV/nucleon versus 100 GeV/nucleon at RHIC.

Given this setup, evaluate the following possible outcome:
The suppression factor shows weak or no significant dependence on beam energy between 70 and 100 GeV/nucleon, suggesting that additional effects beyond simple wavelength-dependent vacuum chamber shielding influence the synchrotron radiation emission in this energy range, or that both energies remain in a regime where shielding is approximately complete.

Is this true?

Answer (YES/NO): NO